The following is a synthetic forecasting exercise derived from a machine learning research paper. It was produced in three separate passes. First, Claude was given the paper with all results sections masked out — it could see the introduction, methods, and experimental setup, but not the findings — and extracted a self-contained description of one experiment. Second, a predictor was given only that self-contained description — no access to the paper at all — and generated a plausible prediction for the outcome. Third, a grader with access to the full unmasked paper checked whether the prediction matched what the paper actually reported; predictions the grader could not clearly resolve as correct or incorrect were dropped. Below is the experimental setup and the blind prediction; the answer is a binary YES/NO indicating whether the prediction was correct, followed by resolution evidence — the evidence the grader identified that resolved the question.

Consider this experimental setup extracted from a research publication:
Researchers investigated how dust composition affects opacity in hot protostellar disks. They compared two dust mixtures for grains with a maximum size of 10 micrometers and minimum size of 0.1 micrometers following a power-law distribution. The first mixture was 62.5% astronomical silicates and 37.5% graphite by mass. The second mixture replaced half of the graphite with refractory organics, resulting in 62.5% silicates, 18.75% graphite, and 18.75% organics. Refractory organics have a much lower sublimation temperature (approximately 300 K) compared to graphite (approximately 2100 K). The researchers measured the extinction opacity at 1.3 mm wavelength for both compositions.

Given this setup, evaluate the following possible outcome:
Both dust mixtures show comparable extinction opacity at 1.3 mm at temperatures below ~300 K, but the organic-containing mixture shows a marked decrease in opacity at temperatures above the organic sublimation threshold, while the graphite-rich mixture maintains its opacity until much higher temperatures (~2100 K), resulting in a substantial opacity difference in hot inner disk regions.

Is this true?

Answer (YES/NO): NO